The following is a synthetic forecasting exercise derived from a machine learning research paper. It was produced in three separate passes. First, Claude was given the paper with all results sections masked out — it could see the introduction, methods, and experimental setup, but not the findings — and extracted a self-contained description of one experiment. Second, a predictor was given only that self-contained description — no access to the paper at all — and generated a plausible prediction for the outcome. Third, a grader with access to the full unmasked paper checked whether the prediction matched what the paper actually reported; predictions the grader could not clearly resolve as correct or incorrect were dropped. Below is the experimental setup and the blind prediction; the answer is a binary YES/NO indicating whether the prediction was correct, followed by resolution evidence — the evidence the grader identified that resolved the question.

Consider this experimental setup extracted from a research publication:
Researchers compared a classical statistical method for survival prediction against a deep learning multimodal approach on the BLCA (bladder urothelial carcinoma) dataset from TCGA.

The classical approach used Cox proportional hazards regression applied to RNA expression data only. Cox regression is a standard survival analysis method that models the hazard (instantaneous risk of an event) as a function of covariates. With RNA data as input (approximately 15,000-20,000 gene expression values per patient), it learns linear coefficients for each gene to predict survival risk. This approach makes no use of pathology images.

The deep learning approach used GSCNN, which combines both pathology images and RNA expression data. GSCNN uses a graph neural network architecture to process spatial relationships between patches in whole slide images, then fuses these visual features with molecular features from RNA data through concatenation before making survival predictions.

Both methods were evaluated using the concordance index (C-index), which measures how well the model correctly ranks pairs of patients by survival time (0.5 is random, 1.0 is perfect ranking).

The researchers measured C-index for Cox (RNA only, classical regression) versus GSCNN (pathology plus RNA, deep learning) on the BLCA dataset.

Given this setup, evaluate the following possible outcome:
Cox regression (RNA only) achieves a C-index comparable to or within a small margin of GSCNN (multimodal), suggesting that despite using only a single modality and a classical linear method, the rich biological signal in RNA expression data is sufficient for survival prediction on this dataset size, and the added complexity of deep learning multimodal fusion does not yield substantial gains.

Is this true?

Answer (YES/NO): NO